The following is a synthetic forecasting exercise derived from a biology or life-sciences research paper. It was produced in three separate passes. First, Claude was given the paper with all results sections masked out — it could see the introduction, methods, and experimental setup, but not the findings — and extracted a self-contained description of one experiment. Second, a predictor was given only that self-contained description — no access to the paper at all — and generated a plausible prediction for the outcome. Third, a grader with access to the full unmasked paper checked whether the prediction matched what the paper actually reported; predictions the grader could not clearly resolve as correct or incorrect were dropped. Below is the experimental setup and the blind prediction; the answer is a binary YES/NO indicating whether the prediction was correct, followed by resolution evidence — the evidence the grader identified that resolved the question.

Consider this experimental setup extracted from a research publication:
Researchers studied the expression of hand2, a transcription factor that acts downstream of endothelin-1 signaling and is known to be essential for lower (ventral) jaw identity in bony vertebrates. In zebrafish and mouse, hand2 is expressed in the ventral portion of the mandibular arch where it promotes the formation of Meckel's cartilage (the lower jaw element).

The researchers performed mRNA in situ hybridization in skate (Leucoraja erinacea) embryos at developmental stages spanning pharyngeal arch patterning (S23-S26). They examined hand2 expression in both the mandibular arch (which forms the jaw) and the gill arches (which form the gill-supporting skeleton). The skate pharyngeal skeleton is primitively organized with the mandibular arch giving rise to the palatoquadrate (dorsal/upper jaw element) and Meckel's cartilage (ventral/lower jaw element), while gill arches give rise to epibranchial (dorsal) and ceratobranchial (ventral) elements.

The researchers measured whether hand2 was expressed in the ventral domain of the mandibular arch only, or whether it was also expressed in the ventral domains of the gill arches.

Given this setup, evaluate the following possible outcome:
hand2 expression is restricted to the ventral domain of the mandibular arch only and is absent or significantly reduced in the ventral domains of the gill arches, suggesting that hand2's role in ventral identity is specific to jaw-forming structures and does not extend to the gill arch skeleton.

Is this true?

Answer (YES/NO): NO